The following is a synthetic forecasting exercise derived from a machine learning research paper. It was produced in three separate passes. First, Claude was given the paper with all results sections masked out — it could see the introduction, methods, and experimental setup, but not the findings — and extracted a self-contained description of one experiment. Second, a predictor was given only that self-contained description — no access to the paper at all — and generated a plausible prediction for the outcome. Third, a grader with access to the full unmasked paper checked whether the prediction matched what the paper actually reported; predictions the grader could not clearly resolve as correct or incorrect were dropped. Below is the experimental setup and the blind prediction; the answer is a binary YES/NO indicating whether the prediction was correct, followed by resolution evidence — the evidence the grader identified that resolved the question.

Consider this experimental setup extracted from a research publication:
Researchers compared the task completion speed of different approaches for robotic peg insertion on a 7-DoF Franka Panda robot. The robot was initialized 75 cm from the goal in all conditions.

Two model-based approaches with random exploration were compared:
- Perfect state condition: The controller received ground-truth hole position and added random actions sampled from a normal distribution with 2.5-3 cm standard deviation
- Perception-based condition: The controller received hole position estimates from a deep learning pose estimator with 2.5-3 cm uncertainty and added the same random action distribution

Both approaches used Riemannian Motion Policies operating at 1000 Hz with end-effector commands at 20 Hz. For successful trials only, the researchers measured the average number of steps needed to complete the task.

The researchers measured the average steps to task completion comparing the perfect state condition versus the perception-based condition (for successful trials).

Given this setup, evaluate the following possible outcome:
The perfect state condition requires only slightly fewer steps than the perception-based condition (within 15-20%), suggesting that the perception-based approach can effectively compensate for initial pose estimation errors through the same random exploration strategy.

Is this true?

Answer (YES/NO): NO